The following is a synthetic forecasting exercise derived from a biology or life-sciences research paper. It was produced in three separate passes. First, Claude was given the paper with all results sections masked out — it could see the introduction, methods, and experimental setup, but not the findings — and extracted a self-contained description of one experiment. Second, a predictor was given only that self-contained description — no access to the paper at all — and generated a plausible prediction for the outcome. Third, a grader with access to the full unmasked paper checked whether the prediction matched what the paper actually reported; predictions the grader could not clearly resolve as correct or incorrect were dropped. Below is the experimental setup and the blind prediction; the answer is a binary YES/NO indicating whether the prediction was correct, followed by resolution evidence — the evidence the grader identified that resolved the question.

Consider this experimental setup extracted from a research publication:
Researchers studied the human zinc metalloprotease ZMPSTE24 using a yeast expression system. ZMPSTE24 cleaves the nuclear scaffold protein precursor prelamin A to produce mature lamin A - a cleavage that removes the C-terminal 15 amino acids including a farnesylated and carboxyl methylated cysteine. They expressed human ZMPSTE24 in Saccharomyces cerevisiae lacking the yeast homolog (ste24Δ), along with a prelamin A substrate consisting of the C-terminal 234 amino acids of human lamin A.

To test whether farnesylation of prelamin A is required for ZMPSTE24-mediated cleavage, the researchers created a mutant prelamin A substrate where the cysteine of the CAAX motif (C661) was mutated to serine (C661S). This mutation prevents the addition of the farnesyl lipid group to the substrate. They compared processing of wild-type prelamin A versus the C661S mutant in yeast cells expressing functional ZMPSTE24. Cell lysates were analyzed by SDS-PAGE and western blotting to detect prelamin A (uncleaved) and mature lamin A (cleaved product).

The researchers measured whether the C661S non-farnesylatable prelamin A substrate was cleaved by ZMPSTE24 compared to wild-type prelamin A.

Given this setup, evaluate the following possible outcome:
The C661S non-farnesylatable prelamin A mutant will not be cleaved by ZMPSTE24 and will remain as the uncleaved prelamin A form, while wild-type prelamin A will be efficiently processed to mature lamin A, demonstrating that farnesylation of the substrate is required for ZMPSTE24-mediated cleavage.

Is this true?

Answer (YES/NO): YES